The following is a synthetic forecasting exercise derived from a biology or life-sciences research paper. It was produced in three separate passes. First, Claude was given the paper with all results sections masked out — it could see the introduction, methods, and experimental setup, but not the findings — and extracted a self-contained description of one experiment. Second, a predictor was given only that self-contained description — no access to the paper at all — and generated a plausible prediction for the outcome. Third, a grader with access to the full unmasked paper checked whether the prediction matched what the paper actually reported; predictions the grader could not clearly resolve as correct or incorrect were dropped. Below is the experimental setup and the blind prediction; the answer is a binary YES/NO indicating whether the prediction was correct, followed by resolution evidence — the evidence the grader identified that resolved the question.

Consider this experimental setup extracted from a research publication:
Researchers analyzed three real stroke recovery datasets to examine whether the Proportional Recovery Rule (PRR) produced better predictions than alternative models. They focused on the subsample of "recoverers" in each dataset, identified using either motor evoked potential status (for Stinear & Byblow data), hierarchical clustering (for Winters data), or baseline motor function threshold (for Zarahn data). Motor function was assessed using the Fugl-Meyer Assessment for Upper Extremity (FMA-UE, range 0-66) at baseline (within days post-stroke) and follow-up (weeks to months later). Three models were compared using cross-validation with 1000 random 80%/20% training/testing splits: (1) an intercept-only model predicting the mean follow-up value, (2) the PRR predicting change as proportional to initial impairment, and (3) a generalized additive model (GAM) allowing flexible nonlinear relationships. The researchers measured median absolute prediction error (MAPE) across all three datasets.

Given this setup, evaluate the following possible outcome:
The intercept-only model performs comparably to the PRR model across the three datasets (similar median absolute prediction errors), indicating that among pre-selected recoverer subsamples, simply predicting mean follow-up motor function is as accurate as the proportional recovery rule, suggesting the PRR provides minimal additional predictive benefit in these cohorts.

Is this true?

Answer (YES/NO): NO